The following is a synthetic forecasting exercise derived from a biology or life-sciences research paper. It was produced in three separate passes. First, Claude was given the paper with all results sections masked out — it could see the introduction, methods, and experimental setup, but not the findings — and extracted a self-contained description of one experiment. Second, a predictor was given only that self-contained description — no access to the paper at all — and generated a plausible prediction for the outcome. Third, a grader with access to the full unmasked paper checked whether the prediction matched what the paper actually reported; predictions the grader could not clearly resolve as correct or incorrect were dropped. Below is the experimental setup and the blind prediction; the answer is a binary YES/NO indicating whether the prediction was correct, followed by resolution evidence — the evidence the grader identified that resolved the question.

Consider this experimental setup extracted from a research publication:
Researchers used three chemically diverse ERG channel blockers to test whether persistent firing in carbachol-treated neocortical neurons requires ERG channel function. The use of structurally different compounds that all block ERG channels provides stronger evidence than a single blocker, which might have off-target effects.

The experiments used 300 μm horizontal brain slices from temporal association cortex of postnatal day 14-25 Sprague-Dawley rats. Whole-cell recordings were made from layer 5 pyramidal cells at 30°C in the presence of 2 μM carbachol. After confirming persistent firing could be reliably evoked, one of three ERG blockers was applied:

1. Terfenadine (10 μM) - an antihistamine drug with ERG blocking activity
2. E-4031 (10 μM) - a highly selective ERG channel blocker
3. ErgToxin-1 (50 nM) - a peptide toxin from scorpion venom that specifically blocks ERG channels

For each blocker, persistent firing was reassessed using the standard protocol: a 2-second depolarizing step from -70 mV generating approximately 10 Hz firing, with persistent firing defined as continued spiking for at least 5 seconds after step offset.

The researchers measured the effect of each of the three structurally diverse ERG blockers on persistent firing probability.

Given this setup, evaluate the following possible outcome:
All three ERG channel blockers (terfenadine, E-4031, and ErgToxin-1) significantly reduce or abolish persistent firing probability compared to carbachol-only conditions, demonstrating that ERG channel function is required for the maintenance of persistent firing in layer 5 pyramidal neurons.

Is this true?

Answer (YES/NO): YES